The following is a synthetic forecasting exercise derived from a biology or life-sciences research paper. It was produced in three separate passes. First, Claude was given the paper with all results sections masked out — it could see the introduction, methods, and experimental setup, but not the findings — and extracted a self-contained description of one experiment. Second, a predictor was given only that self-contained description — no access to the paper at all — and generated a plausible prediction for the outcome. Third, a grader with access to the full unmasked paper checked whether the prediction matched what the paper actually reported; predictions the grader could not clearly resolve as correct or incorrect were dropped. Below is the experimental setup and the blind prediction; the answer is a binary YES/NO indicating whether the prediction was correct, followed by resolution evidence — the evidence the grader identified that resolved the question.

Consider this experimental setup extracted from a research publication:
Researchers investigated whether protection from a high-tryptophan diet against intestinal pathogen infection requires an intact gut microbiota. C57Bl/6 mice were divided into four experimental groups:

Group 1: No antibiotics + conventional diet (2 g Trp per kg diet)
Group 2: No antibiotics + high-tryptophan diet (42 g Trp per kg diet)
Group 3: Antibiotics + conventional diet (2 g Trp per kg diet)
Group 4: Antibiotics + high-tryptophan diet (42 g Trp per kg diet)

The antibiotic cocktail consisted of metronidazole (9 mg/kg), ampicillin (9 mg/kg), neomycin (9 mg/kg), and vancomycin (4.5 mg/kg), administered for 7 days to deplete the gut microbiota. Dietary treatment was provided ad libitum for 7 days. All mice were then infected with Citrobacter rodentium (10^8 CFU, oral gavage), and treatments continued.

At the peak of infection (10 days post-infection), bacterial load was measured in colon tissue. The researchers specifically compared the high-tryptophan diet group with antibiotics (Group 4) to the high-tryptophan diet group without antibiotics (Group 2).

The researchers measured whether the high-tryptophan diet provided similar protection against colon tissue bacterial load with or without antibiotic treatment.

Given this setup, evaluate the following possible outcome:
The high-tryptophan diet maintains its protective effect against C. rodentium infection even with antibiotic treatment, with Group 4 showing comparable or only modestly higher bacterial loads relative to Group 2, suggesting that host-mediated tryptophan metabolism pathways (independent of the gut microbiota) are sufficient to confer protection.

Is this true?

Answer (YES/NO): NO